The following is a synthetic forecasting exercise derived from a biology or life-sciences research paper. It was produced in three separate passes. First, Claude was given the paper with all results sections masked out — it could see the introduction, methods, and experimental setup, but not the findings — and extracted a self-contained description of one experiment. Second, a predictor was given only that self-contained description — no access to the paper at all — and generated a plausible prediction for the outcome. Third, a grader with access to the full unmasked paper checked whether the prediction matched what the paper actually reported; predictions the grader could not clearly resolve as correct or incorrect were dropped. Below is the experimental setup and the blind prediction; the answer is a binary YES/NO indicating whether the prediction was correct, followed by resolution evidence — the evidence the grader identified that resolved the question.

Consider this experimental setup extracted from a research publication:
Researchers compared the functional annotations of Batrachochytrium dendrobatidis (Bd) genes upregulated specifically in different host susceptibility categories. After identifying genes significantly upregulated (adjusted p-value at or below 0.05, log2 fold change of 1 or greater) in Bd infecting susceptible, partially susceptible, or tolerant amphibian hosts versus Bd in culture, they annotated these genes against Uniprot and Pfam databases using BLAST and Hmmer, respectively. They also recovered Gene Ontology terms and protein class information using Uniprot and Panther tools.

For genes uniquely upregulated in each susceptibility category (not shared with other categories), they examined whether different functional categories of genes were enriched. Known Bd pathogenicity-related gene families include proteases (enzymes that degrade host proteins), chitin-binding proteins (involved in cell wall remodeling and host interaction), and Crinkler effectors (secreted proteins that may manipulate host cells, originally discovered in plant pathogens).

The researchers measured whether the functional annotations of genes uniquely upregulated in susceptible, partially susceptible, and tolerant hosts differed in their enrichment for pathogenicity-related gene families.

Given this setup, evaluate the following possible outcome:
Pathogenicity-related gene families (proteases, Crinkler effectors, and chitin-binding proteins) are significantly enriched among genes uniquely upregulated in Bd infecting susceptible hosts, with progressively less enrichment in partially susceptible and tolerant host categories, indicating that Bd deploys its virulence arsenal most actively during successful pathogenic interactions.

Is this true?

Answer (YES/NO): NO